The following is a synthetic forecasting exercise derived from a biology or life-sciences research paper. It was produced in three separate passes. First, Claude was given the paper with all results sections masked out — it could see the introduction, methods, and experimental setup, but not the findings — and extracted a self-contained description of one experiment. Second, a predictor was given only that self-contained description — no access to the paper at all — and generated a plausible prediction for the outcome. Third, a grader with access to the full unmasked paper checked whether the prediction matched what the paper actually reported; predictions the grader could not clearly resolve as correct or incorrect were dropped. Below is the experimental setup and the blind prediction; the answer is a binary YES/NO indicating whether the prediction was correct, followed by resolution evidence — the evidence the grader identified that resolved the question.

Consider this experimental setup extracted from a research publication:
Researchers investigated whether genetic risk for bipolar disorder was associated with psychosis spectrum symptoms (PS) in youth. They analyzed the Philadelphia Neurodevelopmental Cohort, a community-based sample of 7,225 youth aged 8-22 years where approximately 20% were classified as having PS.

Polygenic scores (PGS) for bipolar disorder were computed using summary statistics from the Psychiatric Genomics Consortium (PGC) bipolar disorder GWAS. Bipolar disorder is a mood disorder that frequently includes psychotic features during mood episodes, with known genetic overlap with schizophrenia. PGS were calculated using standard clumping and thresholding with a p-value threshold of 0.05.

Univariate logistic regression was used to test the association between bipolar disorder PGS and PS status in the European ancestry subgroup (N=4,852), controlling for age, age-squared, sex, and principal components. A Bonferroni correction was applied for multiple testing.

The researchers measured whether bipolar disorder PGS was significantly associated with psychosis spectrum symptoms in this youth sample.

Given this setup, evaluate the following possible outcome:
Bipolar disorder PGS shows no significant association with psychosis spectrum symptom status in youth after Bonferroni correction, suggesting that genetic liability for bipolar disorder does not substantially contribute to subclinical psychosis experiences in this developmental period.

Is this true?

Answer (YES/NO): YES